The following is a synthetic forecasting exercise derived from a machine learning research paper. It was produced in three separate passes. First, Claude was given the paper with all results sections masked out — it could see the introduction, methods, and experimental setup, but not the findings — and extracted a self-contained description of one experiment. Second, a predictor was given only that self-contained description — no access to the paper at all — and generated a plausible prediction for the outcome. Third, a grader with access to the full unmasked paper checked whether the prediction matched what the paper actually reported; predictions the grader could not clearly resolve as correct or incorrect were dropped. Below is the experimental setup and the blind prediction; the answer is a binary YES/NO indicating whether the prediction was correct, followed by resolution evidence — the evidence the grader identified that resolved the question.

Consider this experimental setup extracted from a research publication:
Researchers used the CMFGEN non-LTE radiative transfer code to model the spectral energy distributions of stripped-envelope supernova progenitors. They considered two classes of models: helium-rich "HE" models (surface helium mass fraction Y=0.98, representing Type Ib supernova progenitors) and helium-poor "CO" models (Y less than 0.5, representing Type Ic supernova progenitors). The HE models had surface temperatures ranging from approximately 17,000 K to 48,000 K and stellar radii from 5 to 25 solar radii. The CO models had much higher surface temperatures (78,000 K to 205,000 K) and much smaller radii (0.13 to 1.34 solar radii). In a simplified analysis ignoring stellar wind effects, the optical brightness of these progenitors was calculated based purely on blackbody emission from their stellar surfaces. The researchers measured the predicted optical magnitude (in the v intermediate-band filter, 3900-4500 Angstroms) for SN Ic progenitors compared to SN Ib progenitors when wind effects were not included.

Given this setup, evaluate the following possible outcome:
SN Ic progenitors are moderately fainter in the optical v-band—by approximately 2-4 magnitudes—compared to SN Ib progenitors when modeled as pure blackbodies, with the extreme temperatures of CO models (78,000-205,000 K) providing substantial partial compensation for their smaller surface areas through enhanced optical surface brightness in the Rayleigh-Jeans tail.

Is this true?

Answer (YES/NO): NO